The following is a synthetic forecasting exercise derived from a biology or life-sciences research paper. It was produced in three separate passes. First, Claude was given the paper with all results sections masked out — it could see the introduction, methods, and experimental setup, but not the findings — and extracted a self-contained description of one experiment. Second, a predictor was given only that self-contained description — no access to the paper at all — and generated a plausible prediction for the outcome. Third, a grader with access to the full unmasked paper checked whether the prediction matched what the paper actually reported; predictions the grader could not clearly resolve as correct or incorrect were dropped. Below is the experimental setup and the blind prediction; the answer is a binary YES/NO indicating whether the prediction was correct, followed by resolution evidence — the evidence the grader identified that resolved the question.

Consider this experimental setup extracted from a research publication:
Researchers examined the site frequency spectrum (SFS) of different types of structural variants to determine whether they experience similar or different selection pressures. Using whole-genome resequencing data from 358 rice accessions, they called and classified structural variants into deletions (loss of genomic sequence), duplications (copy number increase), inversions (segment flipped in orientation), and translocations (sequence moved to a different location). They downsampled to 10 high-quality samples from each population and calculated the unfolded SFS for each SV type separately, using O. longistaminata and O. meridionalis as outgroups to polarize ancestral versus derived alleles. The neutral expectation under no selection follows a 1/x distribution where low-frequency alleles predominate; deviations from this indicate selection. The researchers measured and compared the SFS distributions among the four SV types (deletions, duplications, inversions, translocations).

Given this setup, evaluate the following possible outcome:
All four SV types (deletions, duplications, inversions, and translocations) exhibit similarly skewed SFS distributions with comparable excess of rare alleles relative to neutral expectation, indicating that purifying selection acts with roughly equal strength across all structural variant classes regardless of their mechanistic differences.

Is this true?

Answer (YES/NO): NO